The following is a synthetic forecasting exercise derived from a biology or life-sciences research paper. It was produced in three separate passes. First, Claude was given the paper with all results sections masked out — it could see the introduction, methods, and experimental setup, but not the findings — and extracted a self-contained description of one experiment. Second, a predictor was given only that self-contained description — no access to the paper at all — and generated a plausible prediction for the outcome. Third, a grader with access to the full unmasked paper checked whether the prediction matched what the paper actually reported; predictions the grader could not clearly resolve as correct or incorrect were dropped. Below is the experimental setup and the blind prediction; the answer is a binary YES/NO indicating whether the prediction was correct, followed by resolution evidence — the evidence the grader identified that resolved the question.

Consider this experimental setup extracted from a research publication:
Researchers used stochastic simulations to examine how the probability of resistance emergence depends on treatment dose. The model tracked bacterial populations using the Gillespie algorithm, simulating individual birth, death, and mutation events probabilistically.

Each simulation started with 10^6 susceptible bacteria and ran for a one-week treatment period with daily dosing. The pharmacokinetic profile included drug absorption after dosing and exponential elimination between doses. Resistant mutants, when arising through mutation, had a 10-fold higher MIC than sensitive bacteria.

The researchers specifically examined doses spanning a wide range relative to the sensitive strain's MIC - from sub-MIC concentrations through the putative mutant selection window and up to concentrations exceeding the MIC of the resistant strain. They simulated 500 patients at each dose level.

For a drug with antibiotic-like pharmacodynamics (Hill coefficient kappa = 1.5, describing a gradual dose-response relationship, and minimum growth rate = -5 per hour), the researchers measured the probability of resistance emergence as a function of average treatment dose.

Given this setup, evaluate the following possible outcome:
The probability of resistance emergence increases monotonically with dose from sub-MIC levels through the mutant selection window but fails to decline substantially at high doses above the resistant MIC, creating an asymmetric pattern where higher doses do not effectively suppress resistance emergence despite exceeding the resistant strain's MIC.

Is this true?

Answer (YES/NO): NO